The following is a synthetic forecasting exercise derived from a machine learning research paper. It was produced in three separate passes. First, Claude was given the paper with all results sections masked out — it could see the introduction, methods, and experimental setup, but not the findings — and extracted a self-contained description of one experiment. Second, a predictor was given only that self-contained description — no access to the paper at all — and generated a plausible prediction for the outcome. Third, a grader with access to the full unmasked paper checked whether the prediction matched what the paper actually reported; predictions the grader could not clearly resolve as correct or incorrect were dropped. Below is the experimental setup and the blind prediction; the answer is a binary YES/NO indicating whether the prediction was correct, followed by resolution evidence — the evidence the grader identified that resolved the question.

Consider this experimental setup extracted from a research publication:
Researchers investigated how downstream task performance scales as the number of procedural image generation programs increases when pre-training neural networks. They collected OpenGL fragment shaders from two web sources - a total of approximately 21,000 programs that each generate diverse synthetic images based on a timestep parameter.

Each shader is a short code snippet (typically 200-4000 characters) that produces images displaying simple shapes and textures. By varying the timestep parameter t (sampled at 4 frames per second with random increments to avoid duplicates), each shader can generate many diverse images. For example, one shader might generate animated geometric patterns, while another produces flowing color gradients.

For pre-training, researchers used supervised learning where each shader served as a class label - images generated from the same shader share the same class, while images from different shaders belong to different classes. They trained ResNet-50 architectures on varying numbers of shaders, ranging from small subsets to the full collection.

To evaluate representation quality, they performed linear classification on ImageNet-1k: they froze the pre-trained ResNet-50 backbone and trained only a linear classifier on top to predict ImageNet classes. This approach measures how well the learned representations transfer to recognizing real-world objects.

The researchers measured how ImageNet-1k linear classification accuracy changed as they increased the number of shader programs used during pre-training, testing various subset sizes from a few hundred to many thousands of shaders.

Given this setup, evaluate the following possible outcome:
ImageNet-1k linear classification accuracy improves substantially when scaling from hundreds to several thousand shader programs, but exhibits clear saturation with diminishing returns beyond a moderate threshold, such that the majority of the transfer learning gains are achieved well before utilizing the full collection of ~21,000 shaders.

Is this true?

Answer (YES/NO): NO